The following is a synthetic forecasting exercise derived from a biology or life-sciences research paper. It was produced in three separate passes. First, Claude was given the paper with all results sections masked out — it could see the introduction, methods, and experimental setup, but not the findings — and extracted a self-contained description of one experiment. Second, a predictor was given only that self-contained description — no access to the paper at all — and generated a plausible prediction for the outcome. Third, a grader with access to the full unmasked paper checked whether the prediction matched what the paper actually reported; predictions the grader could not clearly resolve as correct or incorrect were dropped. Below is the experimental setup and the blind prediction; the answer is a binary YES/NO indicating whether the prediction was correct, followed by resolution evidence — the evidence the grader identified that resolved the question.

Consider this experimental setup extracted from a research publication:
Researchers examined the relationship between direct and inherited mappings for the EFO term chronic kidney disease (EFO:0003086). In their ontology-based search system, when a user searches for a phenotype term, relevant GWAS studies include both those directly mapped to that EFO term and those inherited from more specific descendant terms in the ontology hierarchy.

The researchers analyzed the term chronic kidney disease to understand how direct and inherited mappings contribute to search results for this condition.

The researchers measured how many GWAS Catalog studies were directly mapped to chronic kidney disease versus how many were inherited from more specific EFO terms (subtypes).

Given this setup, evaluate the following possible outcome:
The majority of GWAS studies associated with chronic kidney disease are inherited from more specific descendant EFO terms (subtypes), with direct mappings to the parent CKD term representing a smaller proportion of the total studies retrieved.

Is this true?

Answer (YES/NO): YES